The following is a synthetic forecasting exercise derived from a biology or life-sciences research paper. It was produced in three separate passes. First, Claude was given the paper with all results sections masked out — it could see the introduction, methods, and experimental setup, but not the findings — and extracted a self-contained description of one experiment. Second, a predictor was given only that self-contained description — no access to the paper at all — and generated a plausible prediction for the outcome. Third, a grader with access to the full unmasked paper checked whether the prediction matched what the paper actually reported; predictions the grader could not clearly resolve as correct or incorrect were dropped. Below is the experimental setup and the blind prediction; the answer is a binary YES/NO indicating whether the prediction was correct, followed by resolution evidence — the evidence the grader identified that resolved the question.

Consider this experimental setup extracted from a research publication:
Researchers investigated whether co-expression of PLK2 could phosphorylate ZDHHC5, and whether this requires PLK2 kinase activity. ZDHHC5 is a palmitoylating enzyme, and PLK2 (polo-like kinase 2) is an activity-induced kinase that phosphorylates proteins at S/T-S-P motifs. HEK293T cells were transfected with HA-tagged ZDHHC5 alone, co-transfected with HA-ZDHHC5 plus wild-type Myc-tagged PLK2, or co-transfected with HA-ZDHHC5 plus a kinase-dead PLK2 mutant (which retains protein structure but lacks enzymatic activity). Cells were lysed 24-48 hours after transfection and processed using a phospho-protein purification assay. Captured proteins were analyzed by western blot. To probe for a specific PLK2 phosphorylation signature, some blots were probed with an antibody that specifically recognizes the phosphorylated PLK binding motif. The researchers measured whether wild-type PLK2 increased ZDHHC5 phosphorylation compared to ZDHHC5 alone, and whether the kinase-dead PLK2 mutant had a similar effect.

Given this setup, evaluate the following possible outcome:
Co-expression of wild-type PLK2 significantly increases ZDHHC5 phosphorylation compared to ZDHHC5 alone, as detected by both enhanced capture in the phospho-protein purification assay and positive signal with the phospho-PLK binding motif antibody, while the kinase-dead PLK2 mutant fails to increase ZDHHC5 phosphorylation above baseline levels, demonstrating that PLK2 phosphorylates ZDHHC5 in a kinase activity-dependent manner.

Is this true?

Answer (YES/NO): NO